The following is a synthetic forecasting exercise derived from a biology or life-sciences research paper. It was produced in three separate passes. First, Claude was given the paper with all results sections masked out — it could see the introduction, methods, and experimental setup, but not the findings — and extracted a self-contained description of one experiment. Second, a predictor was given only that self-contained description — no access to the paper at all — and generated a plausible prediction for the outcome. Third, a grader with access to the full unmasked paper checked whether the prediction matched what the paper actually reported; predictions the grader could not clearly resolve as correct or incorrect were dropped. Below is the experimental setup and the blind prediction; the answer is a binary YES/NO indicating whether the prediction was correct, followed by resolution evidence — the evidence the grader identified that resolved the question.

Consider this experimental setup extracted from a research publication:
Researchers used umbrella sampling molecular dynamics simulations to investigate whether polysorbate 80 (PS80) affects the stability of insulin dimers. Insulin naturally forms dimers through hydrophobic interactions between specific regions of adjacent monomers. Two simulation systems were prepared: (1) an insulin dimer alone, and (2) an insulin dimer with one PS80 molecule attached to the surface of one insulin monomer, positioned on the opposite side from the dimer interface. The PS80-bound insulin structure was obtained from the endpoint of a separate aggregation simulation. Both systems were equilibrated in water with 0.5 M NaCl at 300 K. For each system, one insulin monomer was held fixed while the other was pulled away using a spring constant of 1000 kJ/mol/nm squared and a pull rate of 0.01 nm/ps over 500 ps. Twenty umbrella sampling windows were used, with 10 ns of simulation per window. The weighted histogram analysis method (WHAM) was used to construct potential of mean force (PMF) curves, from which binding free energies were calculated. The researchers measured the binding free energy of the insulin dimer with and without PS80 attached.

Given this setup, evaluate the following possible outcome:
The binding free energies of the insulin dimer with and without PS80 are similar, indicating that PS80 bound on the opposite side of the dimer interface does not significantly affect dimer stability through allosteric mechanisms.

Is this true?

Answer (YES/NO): YES